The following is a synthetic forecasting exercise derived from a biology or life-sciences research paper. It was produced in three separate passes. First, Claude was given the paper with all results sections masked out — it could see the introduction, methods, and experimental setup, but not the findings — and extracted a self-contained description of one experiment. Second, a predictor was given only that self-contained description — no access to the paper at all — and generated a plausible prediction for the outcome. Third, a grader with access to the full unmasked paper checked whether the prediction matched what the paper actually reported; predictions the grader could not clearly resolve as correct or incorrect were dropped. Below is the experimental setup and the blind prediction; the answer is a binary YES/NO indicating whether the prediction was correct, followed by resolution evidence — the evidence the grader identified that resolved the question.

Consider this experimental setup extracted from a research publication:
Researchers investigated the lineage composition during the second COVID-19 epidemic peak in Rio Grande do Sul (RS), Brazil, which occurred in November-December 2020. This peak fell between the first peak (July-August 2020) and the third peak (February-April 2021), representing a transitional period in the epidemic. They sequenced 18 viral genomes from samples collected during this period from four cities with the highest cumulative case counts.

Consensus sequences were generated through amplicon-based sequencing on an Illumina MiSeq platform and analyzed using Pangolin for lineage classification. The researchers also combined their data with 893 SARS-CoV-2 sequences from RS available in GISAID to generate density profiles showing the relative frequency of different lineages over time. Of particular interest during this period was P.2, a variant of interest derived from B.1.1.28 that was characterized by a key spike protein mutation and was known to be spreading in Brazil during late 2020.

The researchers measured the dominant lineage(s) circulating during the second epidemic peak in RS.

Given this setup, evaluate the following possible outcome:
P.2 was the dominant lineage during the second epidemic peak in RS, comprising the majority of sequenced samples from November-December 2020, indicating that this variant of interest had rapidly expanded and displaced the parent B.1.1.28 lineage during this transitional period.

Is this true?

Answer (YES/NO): YES